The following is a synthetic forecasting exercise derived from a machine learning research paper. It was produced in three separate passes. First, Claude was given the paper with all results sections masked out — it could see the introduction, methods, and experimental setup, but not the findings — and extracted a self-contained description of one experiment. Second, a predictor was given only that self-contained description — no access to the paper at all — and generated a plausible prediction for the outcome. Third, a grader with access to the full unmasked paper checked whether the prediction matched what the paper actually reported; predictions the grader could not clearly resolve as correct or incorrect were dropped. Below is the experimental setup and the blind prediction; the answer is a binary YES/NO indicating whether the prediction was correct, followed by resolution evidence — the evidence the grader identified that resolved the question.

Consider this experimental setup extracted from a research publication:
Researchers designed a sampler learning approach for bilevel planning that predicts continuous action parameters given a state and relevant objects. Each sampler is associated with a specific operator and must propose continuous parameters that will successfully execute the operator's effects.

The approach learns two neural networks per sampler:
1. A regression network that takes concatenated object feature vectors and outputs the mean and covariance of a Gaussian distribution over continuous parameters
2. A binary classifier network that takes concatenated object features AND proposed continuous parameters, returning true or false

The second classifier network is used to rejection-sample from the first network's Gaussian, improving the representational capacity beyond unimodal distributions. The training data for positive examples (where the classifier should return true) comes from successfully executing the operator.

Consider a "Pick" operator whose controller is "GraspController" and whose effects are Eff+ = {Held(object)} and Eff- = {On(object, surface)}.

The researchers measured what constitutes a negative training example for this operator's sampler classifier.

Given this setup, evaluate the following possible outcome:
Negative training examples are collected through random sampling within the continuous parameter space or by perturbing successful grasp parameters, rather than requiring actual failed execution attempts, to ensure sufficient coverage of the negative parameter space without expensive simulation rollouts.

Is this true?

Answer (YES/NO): NO